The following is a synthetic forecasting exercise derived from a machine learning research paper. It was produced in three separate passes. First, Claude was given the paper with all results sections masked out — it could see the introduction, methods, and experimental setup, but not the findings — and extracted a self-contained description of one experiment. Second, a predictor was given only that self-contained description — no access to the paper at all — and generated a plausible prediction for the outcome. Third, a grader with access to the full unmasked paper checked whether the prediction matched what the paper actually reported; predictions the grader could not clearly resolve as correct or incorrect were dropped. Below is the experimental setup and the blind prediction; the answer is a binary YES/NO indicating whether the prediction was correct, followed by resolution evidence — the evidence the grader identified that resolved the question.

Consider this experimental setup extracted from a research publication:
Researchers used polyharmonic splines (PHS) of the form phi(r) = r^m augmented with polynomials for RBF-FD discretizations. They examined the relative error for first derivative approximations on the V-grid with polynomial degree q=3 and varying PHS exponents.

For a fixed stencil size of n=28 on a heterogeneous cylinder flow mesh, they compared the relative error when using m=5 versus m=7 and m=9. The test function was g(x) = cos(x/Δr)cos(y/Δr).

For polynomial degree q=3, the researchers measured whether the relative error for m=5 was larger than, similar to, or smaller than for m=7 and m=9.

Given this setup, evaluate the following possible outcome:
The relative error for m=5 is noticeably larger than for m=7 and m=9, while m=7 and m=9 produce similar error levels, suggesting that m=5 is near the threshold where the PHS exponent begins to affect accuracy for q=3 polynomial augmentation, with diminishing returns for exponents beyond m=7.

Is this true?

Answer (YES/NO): YES